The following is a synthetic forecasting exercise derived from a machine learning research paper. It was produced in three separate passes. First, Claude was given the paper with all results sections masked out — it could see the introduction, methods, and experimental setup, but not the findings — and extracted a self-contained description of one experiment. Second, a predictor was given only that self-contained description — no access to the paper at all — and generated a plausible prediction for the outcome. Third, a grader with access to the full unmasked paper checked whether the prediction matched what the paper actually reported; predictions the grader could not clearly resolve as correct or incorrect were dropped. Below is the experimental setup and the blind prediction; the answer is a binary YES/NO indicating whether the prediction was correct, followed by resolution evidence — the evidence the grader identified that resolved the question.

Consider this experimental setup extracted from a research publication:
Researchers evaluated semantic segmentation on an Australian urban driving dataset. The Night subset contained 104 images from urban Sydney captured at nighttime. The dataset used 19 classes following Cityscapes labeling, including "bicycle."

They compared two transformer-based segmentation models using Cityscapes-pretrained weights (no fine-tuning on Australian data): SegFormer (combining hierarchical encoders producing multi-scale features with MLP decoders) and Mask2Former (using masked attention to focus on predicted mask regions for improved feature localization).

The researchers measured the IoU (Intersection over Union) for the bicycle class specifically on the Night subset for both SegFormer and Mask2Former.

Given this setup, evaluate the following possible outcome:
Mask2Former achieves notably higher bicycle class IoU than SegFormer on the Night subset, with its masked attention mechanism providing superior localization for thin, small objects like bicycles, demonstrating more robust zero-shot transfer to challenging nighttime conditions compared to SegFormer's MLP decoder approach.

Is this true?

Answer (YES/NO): YES